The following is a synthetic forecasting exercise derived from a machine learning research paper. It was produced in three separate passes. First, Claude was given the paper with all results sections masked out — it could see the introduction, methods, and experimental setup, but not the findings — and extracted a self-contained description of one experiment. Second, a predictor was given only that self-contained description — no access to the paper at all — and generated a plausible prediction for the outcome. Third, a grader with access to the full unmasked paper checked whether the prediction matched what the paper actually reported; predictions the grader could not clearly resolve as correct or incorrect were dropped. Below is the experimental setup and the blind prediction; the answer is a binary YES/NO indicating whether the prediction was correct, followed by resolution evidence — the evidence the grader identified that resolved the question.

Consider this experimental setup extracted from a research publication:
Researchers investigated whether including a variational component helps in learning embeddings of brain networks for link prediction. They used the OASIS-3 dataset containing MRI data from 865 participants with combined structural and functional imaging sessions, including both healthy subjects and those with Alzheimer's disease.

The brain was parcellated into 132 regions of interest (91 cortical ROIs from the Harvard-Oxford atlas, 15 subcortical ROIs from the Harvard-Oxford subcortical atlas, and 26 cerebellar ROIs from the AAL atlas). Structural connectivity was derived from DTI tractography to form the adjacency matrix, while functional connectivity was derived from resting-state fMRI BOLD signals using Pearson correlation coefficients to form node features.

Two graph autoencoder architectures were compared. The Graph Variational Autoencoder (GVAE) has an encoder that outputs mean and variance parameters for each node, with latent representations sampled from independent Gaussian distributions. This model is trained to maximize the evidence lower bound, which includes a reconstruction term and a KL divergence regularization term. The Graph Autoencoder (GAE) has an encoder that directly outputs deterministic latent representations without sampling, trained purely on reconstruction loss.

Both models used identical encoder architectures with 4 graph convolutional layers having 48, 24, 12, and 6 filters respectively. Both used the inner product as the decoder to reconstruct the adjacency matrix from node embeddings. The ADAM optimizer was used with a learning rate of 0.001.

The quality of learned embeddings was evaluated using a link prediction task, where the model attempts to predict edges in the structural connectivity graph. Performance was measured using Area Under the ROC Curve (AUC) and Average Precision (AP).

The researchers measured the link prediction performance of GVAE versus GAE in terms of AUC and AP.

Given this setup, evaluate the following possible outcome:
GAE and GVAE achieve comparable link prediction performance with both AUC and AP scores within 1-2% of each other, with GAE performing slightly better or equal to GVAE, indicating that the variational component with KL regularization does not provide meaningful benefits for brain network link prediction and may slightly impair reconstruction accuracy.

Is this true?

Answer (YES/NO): NO